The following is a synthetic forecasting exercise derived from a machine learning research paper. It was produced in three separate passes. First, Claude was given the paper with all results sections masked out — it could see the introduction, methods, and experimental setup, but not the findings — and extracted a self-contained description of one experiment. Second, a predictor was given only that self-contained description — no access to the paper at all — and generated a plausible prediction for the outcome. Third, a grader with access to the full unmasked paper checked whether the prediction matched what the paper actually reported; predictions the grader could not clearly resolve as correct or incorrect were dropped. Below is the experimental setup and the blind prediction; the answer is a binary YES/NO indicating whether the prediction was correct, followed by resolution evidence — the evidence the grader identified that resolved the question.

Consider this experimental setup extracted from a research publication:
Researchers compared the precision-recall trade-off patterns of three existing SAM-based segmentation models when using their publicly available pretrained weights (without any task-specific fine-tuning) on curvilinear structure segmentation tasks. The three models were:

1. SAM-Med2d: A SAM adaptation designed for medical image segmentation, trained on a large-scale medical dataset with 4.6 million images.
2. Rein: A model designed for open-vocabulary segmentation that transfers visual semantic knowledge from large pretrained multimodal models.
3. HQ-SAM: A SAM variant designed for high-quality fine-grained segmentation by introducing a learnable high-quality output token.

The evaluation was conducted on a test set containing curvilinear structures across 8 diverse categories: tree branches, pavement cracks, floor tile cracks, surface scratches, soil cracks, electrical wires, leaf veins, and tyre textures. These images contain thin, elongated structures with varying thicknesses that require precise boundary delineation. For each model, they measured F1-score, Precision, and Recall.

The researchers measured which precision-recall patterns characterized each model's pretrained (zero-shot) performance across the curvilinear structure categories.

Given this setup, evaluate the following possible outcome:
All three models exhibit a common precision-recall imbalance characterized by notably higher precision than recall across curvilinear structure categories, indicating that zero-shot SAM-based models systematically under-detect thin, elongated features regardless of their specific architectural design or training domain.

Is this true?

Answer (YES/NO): NO